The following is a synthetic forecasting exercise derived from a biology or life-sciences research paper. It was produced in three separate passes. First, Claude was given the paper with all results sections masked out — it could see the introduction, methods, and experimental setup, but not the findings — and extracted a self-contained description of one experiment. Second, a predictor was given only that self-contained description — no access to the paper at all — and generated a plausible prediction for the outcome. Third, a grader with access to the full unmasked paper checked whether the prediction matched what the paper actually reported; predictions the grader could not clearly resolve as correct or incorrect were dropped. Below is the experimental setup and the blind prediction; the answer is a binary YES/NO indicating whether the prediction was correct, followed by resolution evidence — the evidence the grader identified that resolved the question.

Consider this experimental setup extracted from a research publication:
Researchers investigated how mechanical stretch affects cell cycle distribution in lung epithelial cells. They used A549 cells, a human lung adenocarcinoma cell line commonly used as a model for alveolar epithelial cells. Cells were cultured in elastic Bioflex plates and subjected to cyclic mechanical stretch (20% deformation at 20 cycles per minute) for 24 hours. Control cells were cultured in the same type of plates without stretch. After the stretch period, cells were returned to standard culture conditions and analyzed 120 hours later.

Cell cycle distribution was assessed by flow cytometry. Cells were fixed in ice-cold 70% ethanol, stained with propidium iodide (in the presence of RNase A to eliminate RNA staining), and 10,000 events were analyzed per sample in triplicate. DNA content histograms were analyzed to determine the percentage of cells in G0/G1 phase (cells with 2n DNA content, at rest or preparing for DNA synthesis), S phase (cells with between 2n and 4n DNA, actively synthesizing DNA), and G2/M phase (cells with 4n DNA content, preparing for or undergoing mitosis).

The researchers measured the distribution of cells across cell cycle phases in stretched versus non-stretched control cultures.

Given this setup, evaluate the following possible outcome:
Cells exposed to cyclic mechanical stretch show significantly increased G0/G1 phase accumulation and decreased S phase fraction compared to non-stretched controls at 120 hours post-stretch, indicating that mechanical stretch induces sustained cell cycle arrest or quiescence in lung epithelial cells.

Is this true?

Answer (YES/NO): NO